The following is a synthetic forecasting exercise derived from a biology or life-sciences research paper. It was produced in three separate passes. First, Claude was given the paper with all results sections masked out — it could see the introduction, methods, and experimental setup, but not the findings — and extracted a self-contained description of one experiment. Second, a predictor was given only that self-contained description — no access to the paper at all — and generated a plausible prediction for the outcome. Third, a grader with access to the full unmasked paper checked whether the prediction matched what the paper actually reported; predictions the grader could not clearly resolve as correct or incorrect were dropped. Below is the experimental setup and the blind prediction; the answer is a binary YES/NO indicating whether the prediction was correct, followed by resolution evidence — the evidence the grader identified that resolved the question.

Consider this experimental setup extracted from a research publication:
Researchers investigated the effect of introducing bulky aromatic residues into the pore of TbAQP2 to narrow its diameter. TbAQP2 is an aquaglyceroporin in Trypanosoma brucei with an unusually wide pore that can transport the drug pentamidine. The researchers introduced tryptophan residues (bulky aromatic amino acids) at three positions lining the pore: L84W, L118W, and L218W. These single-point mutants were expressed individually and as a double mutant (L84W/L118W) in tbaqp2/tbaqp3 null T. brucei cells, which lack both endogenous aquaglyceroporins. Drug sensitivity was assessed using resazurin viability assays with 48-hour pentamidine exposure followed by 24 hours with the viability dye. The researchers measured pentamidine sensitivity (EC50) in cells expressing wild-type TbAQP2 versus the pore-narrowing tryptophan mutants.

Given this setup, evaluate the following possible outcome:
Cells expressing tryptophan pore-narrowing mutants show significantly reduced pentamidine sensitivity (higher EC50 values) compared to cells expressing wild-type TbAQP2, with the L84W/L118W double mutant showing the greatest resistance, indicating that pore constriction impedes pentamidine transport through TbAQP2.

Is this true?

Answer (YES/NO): YES